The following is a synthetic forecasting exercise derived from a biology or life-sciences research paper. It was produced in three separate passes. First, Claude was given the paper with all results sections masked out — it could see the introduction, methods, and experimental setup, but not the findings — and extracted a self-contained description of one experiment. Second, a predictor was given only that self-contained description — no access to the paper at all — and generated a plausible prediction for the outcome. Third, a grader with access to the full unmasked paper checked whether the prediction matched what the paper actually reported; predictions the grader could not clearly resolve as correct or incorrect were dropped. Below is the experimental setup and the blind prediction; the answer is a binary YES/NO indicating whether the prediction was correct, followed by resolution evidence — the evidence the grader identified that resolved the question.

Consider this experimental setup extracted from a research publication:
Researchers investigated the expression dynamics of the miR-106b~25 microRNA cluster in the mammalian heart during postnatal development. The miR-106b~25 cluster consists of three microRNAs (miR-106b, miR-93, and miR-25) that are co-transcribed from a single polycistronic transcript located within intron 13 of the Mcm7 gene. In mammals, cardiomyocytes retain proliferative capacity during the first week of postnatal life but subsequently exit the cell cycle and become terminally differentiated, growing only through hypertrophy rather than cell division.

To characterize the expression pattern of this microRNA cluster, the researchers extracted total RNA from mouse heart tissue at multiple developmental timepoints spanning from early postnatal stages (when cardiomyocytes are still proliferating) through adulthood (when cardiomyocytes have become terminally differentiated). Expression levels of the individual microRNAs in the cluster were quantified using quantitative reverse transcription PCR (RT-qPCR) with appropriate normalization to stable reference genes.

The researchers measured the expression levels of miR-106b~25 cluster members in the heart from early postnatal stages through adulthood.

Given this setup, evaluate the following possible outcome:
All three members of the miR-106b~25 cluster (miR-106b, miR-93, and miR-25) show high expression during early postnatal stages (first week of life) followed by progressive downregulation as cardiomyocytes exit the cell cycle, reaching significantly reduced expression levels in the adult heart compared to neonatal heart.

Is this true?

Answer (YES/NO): YES